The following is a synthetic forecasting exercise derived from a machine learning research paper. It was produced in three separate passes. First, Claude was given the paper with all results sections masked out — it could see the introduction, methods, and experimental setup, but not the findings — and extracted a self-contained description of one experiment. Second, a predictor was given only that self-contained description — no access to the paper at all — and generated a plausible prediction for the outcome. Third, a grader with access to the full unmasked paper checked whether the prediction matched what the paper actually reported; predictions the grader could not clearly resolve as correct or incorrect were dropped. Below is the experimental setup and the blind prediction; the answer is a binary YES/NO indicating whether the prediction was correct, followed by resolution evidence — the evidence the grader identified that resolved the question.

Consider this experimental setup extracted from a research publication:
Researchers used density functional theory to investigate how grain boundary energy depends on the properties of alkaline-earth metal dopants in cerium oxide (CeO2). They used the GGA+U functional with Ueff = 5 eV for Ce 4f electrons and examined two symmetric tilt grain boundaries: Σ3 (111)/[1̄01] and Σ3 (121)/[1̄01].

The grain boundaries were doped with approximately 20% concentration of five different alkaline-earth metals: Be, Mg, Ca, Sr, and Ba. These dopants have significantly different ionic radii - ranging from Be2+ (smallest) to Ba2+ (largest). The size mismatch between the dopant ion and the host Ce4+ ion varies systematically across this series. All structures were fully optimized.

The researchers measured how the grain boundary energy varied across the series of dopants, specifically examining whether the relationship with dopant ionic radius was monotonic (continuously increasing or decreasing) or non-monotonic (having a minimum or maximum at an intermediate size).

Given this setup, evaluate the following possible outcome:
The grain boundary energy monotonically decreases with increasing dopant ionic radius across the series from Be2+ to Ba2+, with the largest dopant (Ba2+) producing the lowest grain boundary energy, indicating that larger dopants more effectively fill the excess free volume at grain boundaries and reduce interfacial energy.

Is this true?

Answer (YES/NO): NO